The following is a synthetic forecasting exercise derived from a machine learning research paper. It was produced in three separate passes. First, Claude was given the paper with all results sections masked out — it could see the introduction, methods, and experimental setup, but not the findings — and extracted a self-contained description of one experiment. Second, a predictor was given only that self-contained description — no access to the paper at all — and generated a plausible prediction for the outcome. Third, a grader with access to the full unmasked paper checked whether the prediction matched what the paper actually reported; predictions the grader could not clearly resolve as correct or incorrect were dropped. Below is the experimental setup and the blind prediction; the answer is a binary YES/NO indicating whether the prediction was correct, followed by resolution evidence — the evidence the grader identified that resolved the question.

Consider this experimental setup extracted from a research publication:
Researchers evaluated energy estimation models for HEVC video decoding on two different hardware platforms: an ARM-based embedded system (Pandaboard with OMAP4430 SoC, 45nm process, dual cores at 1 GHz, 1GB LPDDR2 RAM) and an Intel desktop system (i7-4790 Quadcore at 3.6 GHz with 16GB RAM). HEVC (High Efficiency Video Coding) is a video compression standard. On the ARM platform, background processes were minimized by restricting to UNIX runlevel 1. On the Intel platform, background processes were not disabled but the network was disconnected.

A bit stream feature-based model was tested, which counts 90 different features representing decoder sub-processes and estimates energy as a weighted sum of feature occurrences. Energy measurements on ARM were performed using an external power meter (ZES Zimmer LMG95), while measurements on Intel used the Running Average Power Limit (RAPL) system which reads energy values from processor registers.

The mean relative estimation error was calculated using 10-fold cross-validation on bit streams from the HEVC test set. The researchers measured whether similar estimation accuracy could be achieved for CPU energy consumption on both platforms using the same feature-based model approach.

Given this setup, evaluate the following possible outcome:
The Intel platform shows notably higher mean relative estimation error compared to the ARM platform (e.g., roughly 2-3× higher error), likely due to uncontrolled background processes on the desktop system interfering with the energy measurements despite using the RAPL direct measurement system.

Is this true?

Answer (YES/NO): NO